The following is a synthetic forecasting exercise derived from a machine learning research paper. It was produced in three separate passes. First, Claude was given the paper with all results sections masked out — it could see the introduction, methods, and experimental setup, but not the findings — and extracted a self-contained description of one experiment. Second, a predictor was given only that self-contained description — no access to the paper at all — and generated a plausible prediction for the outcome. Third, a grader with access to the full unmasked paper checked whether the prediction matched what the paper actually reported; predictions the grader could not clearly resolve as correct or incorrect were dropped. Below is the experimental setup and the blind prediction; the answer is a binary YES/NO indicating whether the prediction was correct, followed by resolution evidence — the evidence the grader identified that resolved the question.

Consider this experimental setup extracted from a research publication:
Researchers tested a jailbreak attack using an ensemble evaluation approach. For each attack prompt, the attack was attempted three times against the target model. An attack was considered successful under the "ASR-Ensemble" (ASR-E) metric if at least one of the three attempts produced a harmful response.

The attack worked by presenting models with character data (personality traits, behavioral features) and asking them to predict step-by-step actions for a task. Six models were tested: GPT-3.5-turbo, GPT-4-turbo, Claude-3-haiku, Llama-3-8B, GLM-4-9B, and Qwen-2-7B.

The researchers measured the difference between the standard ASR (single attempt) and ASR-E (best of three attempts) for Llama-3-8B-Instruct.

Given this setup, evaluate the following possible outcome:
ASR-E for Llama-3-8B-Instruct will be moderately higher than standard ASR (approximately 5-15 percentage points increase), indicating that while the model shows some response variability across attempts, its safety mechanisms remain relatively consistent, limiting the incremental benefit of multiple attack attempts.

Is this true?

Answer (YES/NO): YES